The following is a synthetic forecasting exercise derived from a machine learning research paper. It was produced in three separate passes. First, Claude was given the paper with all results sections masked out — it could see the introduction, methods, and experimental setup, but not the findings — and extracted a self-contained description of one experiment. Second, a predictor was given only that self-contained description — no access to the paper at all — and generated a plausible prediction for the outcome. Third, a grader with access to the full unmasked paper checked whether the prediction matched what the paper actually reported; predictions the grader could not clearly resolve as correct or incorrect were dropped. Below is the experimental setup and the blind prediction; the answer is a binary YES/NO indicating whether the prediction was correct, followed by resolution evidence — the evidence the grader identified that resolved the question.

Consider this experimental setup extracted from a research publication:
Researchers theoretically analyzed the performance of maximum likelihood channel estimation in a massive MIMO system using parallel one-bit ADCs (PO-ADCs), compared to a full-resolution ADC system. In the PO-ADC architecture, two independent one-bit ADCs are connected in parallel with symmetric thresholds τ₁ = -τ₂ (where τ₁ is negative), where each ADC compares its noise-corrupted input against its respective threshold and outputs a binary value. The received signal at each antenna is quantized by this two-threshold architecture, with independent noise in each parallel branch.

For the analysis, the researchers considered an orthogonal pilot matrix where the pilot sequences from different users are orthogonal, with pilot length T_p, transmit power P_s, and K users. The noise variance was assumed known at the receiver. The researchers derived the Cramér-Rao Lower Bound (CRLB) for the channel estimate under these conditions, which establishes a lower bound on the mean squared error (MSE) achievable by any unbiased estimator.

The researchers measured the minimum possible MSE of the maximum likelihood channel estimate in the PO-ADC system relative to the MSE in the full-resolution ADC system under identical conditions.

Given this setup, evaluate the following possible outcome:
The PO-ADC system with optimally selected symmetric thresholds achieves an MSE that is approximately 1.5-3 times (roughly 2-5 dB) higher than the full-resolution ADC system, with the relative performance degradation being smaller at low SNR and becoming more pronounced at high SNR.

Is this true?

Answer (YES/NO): YES